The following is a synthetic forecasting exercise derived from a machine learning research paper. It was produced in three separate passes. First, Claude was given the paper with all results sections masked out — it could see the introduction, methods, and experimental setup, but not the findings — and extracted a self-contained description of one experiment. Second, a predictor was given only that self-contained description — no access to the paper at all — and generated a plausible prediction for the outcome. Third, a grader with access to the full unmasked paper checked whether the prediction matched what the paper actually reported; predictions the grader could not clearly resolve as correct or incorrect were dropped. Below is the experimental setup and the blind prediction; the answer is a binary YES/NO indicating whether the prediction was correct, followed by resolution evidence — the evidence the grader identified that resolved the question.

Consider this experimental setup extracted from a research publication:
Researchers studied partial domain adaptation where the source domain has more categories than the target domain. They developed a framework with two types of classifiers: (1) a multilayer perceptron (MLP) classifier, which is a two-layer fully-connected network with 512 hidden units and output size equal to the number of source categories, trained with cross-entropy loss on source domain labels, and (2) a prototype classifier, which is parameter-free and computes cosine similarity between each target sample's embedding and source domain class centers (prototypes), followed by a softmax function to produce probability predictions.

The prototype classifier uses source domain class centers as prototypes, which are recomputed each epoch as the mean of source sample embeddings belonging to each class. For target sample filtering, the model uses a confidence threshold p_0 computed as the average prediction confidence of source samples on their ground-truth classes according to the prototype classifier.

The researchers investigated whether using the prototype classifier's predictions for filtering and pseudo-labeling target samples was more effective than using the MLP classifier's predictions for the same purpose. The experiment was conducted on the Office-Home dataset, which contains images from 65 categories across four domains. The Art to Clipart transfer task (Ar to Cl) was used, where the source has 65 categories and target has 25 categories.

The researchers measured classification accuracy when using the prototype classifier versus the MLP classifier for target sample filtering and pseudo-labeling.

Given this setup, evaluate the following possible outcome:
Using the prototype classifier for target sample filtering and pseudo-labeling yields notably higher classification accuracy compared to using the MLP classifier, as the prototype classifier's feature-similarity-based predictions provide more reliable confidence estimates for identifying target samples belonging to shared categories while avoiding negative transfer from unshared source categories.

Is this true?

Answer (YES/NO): YES